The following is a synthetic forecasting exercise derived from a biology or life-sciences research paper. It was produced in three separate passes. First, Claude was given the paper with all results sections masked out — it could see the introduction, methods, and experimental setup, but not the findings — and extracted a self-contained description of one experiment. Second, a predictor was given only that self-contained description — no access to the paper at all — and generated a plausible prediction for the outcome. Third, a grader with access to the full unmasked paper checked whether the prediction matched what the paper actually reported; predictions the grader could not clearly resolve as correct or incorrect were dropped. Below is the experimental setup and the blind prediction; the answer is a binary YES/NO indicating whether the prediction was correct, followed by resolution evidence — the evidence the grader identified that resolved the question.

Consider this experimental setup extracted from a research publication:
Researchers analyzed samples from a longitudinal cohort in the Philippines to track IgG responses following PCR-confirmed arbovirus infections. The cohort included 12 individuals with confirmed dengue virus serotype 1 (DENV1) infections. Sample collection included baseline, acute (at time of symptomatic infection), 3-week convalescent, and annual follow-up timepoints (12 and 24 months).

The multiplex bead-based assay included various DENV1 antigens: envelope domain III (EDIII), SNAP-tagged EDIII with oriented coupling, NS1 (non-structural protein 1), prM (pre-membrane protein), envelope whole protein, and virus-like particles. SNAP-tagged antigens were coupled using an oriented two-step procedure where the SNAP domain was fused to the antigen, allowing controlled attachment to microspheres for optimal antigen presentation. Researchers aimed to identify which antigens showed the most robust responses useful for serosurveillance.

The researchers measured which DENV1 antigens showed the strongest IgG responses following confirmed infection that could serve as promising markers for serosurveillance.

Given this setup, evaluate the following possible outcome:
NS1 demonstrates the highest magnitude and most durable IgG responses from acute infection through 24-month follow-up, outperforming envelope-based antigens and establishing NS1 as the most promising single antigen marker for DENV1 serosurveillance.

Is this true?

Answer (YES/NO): NO